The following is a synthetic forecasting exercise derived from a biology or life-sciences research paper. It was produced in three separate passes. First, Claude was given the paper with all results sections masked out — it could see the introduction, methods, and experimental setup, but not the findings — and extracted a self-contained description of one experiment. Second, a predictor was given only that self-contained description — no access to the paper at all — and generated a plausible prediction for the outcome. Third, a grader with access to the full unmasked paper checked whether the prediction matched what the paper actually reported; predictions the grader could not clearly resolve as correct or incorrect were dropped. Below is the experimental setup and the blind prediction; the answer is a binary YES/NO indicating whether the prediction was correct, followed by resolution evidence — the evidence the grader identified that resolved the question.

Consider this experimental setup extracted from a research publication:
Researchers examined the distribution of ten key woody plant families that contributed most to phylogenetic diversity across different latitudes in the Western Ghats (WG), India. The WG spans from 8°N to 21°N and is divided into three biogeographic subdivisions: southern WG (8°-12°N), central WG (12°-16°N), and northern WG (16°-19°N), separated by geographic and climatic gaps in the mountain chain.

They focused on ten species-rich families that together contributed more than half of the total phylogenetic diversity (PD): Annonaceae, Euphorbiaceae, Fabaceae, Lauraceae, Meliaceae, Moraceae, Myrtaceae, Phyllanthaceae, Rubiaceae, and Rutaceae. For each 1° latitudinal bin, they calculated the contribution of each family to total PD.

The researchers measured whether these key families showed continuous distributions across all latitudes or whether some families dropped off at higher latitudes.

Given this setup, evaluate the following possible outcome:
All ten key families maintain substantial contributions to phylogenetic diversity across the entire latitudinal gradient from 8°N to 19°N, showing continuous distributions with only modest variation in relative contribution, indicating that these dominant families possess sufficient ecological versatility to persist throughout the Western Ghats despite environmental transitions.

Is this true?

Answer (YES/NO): NO